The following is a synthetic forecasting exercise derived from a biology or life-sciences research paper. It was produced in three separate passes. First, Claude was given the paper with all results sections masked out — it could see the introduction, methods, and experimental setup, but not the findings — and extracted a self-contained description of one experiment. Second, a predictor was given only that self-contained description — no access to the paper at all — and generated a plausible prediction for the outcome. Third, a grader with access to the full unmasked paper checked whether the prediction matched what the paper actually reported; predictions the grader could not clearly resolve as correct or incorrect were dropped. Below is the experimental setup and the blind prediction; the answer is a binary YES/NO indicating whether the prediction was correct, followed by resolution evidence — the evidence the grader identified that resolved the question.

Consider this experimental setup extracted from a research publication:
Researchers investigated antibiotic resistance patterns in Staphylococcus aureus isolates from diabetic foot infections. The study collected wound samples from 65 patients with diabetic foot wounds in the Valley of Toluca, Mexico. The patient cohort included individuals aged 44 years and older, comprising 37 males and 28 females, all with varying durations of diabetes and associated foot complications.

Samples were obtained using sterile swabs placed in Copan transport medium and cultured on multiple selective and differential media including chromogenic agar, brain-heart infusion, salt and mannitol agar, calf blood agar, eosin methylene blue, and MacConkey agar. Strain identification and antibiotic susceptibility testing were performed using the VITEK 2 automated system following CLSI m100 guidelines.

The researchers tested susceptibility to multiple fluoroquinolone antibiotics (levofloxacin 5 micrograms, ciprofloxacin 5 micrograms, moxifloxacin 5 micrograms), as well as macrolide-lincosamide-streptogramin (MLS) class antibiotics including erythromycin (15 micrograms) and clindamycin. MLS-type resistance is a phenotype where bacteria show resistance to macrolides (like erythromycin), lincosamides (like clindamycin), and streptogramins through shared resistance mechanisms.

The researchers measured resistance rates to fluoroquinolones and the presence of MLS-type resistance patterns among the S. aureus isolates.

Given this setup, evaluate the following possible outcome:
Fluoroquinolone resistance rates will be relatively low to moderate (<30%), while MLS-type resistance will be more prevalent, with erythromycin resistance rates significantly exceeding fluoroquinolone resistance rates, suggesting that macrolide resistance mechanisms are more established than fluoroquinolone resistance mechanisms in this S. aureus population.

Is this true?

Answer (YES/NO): NO